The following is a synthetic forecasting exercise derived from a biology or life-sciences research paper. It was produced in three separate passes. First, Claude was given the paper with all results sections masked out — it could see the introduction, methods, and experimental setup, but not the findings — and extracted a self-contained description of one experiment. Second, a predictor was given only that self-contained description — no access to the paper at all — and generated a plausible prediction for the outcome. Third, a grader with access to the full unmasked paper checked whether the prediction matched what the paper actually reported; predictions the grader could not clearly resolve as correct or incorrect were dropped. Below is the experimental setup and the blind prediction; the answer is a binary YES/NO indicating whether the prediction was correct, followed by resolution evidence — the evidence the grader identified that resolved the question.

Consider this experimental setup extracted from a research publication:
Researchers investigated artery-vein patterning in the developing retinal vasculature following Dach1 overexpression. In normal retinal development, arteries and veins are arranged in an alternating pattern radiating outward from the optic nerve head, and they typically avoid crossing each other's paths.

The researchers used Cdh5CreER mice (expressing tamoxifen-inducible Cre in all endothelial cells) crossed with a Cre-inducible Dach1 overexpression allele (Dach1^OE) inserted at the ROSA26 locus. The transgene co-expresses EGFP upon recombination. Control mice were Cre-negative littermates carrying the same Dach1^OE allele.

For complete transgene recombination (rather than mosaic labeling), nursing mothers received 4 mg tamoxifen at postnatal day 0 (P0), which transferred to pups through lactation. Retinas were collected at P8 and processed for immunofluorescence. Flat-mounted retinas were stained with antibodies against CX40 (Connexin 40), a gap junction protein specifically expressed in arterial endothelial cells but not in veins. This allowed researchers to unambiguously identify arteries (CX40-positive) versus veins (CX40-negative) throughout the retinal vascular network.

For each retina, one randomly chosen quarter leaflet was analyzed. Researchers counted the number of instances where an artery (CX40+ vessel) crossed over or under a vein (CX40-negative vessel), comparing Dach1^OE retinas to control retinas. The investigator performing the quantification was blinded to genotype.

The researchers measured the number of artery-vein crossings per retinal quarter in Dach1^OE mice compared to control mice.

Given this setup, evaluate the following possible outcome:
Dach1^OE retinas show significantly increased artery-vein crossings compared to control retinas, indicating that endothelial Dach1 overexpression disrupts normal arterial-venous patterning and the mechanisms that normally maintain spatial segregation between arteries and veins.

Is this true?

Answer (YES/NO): YES